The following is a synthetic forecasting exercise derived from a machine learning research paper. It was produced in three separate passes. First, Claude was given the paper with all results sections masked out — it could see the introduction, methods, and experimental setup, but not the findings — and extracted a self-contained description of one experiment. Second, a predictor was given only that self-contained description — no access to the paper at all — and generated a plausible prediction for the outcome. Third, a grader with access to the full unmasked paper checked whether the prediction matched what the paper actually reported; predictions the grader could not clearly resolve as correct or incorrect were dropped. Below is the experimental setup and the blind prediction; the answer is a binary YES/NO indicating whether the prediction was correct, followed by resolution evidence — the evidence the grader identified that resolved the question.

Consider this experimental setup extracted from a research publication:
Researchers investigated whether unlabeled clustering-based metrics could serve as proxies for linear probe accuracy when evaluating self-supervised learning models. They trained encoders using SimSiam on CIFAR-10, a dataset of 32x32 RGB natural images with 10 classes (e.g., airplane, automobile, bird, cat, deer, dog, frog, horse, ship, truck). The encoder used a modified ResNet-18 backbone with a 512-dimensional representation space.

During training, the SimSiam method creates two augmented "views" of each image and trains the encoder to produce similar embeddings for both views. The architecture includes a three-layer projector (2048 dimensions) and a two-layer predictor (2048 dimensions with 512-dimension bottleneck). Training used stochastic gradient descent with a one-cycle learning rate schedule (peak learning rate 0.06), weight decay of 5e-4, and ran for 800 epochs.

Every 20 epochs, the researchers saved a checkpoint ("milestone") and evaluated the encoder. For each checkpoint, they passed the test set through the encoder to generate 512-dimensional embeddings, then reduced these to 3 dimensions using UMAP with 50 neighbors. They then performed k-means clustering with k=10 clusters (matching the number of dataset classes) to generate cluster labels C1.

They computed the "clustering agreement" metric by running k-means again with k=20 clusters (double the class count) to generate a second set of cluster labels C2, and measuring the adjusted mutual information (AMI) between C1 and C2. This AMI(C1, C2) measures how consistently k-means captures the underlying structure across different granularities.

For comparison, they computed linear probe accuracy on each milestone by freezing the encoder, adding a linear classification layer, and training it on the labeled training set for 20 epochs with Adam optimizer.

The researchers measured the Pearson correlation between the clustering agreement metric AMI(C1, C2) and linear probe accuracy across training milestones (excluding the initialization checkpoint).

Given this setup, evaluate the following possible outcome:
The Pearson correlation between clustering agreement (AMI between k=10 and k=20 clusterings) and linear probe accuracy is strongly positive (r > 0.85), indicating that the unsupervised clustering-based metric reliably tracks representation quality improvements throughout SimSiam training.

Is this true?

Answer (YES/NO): NO